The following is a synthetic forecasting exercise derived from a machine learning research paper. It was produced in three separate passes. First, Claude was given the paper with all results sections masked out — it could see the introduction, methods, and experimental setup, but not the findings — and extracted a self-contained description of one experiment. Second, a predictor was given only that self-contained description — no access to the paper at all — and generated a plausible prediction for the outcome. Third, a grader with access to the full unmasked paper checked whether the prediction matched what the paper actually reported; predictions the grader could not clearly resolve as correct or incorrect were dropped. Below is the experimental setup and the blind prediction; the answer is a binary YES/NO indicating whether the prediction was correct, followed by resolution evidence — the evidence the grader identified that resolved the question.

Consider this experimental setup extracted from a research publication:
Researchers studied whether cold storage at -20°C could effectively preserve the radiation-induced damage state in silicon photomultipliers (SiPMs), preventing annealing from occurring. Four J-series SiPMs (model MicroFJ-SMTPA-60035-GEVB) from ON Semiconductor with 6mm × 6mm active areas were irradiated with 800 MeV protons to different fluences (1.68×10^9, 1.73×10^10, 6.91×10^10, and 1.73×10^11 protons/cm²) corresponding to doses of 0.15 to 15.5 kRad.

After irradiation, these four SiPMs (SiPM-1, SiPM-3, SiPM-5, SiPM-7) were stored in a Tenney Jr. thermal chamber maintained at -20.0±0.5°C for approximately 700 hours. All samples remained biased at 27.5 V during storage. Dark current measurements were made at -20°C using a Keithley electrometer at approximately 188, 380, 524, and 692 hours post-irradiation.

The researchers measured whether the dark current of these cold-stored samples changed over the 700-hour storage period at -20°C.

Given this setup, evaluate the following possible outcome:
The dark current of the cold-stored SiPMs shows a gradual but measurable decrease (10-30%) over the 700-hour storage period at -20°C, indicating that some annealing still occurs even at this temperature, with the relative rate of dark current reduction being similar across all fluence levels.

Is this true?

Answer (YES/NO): NO